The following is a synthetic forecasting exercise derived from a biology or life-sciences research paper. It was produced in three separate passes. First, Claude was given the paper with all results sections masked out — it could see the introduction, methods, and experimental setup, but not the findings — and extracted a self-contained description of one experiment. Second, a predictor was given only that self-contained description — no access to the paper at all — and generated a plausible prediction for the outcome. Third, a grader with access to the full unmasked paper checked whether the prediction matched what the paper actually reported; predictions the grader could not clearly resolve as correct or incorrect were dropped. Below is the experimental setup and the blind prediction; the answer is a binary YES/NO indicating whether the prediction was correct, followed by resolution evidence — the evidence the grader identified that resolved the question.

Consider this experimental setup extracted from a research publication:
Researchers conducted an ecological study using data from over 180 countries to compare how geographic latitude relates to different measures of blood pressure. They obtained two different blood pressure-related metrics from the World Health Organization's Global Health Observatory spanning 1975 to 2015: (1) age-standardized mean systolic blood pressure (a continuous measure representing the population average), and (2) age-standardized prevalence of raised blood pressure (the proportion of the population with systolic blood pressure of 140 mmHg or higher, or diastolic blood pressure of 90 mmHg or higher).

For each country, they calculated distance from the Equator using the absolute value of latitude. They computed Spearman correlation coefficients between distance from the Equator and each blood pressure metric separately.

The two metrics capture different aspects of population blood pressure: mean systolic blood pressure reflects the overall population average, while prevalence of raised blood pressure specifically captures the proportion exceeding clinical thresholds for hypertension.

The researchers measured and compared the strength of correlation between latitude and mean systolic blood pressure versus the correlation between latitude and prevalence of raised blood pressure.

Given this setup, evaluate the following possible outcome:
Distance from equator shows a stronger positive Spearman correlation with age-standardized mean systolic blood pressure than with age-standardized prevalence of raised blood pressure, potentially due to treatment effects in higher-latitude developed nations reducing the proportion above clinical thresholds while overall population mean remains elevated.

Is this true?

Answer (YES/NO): NO